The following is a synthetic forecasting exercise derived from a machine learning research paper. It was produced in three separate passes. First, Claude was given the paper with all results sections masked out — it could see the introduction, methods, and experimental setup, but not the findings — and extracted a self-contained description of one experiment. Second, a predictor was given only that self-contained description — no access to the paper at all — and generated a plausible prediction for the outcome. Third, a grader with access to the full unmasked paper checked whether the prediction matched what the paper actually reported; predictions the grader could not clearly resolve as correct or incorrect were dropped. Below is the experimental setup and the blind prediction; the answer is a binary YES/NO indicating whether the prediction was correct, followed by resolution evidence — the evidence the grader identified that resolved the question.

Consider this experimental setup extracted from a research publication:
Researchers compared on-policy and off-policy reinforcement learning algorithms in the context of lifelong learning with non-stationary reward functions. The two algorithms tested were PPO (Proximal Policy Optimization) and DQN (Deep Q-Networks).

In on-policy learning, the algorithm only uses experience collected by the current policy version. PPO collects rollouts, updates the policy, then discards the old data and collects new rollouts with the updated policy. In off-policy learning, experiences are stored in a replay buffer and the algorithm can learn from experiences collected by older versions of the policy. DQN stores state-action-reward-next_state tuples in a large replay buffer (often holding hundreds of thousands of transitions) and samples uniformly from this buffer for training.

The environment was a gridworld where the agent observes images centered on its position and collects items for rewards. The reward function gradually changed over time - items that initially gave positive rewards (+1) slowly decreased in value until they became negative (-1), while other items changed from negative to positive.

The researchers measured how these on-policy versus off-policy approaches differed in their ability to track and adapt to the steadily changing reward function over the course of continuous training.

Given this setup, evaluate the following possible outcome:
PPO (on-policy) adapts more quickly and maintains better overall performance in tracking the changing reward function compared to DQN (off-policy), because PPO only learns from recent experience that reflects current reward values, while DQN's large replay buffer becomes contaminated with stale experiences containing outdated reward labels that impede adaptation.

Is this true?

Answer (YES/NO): YES